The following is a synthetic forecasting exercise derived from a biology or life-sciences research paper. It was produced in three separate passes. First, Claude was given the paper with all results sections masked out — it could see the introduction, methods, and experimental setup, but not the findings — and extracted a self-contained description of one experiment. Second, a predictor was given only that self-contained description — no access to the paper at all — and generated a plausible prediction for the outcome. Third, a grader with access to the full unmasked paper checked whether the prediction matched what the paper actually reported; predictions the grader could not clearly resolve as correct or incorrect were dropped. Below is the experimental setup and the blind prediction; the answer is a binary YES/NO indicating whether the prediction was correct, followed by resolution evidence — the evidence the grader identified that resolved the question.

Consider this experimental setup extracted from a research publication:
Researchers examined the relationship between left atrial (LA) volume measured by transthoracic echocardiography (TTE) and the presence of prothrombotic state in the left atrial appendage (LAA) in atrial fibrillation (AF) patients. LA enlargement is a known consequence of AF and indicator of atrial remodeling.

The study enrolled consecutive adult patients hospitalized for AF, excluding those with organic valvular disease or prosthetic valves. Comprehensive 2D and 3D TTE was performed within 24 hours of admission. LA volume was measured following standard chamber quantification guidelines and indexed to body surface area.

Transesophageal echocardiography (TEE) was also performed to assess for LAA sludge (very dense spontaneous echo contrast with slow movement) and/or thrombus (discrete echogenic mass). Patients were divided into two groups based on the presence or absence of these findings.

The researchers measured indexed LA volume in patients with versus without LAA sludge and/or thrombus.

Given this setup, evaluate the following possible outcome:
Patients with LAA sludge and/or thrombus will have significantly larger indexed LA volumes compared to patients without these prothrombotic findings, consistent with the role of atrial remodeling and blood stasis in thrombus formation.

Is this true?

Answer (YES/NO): YES